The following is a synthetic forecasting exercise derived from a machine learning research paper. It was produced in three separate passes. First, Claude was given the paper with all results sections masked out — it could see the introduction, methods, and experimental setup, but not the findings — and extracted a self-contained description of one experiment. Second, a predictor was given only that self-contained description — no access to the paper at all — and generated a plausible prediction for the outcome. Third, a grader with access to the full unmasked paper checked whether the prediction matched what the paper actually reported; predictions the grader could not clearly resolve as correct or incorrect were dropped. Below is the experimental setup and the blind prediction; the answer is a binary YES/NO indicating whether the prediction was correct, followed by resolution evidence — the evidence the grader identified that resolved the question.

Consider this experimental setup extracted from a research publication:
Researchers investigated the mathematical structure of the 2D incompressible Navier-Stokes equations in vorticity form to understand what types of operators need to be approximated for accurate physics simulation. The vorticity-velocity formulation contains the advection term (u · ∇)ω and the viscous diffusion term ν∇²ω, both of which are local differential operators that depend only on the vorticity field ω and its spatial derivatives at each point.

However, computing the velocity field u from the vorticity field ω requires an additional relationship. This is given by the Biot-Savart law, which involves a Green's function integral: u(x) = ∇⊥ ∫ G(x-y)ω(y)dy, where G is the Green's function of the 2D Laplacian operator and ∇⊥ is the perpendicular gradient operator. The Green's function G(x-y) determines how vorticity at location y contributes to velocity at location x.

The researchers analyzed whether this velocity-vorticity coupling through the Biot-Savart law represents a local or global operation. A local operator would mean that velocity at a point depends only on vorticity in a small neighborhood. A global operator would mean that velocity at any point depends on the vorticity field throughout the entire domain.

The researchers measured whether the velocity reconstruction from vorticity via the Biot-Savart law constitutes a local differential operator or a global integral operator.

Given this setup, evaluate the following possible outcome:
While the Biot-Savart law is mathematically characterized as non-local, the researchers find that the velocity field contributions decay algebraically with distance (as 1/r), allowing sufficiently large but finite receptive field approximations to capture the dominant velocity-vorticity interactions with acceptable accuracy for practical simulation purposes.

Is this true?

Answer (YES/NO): NO